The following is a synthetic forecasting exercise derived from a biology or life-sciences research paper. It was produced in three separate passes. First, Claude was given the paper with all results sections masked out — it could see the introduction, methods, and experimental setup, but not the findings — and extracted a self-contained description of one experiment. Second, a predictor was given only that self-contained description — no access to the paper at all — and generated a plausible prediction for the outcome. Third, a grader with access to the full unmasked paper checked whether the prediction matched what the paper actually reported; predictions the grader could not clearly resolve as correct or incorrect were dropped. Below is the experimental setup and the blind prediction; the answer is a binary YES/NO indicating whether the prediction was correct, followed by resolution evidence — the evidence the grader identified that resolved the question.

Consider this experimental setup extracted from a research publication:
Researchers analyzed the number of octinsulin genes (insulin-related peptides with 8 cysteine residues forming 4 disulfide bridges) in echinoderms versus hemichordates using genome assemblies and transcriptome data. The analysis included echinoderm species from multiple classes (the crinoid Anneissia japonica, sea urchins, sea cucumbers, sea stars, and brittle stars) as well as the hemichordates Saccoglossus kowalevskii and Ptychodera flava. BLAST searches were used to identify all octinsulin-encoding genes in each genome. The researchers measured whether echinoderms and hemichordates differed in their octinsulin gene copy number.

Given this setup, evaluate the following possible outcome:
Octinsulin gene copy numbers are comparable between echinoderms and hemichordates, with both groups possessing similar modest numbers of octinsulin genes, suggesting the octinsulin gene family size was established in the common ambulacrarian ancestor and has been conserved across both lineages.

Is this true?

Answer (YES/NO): NO